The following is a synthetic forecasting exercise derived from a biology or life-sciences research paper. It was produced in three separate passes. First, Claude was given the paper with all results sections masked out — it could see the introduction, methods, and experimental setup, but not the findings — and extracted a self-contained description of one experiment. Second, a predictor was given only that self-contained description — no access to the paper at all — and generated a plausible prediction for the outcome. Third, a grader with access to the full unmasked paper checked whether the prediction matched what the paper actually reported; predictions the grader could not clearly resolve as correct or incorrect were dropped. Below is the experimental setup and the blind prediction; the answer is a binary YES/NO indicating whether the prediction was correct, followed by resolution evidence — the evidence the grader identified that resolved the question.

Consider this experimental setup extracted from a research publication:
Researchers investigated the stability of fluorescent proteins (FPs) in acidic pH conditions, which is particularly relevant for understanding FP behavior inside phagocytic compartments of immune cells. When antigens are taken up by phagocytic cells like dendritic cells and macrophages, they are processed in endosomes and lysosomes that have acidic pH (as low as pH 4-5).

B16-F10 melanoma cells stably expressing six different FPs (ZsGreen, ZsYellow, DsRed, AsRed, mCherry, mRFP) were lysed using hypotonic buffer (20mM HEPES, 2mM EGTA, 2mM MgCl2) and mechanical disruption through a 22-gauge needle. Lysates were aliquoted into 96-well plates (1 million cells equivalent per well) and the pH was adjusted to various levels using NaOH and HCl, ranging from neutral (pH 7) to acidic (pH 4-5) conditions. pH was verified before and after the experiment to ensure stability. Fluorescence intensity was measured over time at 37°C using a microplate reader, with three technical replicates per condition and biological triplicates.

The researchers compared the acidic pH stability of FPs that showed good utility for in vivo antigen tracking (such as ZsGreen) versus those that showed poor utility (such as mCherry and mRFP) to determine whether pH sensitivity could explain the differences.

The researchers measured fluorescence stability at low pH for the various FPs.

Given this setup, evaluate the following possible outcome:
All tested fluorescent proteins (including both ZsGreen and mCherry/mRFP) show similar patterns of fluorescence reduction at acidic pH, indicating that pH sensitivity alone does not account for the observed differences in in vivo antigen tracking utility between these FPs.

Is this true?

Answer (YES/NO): YES